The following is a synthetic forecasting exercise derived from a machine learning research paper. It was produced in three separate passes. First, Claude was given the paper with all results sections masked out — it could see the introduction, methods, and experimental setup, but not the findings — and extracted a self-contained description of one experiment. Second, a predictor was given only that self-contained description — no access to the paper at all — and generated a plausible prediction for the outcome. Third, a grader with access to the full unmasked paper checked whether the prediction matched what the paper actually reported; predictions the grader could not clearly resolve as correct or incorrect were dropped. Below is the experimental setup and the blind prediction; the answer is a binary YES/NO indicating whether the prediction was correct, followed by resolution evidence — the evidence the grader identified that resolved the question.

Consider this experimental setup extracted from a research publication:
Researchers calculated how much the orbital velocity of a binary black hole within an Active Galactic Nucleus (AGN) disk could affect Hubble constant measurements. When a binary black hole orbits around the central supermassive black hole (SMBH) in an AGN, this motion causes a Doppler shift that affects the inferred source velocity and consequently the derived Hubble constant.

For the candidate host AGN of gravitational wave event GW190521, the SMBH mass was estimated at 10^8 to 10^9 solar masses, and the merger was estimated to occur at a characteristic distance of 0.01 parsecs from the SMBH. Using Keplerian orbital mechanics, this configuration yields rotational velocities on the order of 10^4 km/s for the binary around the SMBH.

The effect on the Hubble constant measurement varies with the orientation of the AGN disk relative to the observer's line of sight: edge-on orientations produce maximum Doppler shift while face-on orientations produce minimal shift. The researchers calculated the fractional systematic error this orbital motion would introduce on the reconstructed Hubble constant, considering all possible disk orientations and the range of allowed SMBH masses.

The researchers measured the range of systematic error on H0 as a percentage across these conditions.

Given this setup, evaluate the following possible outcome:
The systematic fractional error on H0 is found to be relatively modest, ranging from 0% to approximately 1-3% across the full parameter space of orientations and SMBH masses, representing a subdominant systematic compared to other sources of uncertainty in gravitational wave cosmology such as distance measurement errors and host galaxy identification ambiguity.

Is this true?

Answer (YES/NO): NO